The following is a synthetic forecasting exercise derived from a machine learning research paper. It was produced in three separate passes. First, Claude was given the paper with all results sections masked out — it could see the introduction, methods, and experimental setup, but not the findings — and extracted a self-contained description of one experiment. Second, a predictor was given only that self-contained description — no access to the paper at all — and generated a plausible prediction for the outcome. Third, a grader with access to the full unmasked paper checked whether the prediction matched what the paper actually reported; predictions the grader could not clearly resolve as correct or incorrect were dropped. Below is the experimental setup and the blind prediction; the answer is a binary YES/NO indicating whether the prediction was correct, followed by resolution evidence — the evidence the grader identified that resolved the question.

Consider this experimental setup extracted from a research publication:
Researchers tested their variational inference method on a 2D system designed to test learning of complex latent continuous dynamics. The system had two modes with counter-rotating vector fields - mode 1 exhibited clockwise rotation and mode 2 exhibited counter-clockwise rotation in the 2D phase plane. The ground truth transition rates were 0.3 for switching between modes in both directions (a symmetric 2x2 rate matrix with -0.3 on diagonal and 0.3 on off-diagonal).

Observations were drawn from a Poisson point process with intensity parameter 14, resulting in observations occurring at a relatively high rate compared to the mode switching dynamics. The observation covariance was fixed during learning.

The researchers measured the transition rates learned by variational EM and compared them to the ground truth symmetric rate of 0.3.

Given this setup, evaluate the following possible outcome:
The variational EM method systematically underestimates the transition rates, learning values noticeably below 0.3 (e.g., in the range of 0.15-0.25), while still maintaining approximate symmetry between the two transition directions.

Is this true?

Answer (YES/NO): YES